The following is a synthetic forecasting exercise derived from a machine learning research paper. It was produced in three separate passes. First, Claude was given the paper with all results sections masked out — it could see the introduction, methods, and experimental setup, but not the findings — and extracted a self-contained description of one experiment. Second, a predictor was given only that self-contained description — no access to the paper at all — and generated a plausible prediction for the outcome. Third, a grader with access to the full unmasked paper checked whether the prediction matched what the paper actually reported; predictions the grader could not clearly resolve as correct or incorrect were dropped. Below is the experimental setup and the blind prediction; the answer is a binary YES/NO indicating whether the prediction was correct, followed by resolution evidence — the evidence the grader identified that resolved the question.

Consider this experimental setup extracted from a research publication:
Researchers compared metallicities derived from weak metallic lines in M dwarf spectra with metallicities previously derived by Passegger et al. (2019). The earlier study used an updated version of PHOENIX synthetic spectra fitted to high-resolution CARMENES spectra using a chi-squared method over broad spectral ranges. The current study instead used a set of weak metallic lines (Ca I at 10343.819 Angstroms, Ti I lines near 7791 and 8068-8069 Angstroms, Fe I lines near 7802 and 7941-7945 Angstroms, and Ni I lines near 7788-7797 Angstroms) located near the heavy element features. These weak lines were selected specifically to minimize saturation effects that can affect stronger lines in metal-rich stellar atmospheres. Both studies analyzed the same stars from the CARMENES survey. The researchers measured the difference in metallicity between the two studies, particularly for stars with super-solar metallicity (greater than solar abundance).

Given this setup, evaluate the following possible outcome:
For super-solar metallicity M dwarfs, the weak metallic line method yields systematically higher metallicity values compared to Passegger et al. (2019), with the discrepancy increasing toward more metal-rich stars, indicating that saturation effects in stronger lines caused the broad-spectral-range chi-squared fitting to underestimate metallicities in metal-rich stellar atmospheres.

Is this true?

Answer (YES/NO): NO